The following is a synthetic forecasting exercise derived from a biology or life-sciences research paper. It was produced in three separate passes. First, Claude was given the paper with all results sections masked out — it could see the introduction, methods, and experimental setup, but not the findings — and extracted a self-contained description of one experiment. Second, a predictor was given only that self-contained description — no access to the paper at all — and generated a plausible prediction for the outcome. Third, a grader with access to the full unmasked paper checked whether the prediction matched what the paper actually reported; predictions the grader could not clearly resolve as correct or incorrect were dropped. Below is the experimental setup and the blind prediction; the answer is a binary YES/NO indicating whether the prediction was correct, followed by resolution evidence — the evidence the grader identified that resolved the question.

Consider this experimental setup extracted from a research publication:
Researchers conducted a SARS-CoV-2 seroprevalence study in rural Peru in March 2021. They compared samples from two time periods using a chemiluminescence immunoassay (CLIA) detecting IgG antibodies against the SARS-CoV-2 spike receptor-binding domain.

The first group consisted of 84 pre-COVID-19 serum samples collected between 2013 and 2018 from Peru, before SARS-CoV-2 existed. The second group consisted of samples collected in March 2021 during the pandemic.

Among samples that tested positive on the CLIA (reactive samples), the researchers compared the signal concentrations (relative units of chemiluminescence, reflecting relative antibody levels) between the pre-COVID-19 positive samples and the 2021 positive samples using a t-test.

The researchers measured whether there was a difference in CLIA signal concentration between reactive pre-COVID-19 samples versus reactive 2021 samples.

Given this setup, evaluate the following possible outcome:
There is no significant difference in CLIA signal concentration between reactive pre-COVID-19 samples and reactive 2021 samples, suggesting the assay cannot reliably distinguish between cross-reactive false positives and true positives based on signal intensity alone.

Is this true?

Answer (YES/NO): NO